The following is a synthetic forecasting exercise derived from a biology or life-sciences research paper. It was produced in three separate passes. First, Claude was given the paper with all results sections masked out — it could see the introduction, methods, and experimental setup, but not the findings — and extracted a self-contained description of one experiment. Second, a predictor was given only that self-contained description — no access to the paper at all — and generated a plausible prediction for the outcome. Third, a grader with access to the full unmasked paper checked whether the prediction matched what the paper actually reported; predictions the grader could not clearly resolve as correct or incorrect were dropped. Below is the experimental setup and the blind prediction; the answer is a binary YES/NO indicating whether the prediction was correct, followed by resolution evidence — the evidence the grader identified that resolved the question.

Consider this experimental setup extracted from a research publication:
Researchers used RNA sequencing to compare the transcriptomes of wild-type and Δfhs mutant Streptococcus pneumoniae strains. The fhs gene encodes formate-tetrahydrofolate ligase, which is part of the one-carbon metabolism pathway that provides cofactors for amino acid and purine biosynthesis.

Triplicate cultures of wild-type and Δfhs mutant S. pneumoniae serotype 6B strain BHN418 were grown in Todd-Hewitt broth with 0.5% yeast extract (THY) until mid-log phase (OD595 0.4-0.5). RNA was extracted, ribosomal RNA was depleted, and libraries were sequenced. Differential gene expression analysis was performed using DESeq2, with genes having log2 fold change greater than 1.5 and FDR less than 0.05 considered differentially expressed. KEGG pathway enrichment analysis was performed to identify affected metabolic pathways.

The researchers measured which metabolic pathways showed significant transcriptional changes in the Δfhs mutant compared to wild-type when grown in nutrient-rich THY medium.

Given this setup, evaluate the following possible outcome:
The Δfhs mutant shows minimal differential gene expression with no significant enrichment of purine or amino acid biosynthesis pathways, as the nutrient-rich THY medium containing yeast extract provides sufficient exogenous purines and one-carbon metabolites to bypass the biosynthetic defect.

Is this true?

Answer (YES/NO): NO